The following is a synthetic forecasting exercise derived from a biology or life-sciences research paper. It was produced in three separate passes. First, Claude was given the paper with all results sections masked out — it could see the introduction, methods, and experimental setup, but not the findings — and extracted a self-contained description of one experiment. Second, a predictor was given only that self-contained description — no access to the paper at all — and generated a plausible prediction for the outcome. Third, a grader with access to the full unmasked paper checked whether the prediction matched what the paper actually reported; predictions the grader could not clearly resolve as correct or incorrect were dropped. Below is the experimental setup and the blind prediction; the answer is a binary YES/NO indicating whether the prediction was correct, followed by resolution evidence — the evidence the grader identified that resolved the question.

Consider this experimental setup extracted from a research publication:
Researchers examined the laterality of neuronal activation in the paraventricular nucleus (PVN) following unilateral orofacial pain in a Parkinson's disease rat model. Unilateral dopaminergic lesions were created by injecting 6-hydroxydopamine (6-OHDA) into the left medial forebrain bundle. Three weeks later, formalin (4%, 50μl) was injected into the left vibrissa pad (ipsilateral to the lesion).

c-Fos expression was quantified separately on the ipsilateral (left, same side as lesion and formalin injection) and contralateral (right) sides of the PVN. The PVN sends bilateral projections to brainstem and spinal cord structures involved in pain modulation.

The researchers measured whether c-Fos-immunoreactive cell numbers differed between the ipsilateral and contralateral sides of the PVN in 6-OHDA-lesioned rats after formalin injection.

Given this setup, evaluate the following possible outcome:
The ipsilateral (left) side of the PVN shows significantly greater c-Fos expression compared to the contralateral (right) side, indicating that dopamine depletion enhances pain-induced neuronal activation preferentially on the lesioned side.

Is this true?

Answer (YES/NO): NO